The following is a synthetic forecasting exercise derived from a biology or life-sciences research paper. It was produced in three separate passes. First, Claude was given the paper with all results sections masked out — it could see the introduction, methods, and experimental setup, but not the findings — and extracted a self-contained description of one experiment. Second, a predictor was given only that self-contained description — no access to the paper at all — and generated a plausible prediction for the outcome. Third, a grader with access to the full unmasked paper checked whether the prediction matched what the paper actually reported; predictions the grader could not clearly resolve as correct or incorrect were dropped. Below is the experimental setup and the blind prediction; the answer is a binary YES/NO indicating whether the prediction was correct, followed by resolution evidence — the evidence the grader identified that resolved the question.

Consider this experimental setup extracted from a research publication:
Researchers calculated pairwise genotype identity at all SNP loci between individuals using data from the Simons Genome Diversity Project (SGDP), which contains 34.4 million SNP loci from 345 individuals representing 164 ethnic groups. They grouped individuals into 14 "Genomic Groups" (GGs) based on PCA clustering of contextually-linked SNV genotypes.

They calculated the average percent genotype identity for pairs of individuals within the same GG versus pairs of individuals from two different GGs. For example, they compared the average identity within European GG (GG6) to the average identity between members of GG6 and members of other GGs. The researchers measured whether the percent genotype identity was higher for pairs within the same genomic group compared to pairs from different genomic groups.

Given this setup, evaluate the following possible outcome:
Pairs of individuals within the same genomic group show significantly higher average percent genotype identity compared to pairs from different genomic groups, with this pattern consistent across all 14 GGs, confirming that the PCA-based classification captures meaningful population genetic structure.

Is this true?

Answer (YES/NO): NO